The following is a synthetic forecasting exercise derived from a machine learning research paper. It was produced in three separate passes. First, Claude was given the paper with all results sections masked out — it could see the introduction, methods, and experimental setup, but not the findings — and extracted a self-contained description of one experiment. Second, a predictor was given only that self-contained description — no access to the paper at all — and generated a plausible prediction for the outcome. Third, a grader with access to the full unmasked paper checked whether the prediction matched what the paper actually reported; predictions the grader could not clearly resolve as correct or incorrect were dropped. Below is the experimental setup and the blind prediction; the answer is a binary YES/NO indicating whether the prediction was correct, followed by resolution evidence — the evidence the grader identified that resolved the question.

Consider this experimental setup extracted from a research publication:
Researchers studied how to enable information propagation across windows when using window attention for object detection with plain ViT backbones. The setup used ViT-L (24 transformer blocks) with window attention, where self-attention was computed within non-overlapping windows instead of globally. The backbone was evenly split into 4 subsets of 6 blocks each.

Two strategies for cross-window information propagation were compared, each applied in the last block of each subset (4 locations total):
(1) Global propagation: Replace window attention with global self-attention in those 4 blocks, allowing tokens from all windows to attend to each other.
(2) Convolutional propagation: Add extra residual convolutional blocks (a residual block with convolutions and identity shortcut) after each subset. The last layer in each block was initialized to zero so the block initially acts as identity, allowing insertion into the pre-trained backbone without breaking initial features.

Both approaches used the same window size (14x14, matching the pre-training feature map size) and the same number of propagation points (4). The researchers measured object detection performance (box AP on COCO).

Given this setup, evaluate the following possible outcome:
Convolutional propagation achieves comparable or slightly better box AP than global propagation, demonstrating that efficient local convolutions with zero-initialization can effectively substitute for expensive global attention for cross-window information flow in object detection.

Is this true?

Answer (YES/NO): YES